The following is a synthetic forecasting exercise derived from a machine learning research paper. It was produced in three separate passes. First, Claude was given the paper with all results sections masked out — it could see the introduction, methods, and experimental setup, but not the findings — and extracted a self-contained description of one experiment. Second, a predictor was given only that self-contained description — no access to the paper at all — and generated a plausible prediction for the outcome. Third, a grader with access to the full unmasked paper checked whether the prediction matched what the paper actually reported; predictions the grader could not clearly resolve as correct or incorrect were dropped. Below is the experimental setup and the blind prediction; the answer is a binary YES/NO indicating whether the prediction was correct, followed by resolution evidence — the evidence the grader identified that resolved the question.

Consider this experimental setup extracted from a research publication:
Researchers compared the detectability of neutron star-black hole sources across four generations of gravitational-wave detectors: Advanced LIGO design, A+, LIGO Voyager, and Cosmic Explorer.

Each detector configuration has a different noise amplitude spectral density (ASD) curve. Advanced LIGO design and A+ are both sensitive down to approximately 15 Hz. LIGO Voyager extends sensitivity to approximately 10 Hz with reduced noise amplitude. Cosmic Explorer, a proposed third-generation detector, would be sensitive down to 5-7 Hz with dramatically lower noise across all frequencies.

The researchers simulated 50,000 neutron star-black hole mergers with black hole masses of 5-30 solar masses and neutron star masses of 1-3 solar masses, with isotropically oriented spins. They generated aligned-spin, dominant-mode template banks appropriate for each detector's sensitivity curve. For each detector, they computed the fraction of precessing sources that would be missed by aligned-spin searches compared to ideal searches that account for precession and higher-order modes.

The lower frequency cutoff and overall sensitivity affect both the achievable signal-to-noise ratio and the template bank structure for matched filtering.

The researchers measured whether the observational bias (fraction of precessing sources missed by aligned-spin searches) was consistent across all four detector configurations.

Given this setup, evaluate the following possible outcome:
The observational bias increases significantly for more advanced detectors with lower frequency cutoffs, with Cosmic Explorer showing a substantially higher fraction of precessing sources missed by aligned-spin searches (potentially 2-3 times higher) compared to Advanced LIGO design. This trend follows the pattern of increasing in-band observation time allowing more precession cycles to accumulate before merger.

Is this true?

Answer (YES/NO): NO